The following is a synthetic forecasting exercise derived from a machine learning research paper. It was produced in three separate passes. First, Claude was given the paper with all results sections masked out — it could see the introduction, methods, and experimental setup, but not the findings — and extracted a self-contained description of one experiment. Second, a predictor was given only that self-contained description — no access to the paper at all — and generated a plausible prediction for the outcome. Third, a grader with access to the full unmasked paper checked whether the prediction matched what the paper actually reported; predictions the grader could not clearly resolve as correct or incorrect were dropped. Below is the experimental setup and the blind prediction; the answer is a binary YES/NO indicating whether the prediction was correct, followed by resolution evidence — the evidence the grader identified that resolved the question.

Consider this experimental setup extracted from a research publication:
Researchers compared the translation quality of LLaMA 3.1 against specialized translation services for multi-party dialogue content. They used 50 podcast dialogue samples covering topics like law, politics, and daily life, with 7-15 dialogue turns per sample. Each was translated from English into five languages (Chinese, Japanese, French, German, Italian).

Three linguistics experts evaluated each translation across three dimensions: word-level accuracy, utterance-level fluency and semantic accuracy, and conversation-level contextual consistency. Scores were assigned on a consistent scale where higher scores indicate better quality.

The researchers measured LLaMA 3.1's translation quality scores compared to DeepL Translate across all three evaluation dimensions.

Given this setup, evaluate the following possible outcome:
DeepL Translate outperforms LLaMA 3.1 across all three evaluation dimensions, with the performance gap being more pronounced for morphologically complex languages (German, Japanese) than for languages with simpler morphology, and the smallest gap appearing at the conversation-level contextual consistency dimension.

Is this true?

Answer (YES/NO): NO